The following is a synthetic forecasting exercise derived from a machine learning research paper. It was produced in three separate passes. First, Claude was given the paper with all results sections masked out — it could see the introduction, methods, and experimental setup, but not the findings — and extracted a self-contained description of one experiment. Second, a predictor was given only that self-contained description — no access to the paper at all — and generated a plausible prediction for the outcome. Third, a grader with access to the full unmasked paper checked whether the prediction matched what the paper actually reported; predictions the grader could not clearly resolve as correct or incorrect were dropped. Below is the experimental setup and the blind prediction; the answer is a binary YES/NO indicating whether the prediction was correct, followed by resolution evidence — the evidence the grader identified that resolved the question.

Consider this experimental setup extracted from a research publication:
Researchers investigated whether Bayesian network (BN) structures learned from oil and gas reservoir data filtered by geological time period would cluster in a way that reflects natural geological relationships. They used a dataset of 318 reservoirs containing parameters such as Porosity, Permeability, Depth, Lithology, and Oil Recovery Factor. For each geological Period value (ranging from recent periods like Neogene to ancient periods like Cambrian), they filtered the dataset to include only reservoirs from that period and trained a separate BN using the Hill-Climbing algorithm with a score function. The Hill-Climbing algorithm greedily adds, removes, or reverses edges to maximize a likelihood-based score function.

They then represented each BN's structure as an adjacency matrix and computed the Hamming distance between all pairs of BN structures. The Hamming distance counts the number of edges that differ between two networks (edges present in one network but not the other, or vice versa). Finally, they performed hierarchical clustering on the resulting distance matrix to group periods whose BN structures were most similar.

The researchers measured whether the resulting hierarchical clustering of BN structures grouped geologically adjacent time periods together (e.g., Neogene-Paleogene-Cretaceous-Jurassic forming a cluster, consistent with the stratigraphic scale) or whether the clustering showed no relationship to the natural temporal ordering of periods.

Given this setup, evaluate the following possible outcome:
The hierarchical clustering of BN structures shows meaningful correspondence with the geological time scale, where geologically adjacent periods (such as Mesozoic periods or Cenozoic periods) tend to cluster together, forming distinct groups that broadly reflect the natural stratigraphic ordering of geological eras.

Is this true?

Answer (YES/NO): YES